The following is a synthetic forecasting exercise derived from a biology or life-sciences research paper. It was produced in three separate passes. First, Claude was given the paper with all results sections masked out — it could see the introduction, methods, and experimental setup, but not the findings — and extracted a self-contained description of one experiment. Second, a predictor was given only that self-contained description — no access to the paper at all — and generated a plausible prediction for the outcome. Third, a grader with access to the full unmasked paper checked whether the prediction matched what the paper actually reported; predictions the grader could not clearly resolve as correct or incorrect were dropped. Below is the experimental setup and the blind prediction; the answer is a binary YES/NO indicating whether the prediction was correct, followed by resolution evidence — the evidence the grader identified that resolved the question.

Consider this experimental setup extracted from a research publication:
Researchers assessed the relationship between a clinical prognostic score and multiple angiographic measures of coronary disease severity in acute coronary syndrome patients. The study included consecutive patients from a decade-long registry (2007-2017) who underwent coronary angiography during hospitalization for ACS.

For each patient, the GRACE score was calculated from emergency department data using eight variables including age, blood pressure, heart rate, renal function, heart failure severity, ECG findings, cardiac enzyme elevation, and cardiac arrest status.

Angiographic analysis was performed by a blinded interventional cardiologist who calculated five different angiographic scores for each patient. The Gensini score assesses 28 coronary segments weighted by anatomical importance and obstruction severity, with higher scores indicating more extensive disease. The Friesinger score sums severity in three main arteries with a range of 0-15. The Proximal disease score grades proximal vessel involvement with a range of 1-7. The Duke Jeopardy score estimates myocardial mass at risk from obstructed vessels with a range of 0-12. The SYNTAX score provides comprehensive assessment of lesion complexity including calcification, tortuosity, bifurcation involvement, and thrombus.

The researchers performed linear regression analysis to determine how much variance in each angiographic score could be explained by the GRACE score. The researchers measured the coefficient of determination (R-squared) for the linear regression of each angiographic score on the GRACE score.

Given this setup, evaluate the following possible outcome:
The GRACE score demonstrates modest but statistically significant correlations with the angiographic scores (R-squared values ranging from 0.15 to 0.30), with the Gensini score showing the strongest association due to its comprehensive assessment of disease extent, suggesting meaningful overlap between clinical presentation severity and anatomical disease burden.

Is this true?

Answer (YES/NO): NO